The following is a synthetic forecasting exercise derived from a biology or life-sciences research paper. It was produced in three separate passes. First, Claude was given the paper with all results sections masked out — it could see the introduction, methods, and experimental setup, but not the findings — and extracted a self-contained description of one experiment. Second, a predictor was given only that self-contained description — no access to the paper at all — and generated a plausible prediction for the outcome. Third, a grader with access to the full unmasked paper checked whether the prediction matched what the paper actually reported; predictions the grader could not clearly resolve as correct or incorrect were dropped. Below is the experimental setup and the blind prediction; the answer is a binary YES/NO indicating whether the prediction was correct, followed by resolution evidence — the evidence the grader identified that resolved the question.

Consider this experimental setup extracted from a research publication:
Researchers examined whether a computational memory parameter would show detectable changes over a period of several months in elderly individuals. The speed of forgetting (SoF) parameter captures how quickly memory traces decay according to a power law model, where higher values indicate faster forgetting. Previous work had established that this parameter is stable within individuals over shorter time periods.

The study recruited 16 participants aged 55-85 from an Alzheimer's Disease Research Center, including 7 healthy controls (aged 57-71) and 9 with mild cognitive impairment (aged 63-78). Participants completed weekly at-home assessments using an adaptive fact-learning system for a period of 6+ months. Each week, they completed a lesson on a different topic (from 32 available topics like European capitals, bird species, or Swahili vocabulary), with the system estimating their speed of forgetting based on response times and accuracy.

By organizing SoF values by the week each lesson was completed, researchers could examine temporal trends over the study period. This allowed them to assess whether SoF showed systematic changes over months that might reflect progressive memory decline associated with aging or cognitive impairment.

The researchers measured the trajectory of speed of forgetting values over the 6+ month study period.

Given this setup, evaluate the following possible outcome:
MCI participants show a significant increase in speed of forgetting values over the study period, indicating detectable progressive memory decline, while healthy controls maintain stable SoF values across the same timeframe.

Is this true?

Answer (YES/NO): YES